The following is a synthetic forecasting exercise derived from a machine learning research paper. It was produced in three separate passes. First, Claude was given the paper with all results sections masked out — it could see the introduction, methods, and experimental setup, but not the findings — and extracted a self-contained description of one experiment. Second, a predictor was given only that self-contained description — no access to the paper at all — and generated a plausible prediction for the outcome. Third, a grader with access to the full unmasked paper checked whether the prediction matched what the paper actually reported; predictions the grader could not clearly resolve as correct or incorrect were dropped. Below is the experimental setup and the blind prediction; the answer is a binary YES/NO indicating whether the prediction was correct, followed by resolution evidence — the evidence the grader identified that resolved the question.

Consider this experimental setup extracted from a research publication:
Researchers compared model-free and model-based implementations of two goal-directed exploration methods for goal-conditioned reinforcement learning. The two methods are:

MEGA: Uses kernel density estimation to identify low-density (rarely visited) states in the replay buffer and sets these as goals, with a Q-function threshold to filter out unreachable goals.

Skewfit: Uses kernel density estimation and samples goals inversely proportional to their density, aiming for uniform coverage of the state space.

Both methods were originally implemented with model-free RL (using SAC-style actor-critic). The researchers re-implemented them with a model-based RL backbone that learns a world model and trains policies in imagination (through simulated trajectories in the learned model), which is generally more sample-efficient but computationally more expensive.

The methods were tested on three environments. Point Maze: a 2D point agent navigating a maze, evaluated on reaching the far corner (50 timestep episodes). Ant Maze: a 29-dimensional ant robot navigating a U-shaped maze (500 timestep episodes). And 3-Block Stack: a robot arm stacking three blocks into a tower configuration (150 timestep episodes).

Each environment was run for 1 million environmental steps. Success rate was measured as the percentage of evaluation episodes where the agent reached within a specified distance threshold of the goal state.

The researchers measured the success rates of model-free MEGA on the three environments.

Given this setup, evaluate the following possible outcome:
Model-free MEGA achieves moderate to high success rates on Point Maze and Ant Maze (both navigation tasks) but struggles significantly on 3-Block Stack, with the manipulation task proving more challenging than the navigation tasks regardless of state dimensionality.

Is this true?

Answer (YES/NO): NO